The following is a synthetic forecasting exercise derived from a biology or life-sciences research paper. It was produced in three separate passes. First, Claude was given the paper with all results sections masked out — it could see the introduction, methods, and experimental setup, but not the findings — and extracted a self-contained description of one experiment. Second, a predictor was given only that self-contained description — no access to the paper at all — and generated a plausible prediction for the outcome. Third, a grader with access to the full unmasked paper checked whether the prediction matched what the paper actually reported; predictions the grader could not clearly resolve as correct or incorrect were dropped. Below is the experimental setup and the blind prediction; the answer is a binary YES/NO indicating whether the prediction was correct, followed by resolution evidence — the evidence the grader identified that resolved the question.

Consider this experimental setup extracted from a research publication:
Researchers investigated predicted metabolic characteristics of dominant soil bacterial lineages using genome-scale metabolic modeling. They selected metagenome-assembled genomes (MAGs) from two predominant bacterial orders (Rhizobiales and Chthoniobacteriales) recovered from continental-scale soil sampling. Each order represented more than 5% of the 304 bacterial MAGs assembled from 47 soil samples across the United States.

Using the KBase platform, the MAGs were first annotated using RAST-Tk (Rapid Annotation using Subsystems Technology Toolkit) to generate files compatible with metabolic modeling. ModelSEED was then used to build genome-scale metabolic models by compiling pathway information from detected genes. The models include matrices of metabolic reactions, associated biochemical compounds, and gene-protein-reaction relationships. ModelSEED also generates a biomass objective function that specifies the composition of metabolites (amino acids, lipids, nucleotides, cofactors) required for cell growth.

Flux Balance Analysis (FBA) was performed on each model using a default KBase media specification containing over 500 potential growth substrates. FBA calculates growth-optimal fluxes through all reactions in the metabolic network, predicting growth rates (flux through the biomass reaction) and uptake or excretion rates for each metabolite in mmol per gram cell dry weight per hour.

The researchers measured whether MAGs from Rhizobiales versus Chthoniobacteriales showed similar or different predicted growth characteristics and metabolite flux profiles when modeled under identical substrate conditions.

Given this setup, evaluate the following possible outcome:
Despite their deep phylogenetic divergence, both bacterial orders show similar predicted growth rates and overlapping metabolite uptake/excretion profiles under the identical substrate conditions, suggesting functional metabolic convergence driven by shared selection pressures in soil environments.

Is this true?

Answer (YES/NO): NO